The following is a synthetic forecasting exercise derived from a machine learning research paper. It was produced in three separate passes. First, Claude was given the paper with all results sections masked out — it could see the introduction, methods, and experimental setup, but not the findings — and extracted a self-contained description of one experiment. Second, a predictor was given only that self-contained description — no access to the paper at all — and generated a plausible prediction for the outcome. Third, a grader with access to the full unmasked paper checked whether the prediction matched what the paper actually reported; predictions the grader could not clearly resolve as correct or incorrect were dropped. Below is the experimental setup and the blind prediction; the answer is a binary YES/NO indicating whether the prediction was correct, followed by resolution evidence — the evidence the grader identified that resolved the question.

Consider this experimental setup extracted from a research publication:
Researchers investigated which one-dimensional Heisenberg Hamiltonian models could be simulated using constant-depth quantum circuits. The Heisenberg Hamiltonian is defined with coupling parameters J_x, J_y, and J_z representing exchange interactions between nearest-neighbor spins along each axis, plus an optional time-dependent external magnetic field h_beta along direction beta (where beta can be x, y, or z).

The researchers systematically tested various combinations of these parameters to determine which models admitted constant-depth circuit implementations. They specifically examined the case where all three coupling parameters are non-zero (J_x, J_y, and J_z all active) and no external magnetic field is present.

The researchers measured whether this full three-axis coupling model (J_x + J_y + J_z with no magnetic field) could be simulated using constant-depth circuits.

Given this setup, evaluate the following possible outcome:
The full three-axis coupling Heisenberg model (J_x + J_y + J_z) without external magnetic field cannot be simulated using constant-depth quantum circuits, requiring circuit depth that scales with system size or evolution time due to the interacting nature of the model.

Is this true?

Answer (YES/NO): YES